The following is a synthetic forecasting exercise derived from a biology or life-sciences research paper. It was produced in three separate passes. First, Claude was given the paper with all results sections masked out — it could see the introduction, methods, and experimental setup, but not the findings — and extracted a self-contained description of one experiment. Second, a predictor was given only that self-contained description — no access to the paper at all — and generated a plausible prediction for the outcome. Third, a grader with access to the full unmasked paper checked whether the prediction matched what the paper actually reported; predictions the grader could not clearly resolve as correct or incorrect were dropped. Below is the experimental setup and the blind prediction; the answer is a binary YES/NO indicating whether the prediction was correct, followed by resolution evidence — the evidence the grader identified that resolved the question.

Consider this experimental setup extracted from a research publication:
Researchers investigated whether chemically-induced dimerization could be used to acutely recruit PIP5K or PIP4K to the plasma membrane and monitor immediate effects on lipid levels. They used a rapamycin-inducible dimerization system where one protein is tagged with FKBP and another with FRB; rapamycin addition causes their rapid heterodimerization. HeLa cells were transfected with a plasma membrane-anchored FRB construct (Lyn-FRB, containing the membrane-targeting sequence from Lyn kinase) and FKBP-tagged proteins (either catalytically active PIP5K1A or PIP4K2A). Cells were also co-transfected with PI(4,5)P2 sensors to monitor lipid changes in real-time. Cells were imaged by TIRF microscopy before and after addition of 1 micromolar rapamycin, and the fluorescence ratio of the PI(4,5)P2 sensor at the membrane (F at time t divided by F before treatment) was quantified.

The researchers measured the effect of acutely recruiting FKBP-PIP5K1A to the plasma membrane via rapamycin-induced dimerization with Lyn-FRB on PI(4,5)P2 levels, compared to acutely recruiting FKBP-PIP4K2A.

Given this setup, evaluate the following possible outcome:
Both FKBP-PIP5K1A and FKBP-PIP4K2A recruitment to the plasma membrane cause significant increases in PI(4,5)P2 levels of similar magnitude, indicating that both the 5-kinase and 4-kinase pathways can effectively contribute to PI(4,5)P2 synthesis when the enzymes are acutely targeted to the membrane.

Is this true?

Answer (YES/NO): NO